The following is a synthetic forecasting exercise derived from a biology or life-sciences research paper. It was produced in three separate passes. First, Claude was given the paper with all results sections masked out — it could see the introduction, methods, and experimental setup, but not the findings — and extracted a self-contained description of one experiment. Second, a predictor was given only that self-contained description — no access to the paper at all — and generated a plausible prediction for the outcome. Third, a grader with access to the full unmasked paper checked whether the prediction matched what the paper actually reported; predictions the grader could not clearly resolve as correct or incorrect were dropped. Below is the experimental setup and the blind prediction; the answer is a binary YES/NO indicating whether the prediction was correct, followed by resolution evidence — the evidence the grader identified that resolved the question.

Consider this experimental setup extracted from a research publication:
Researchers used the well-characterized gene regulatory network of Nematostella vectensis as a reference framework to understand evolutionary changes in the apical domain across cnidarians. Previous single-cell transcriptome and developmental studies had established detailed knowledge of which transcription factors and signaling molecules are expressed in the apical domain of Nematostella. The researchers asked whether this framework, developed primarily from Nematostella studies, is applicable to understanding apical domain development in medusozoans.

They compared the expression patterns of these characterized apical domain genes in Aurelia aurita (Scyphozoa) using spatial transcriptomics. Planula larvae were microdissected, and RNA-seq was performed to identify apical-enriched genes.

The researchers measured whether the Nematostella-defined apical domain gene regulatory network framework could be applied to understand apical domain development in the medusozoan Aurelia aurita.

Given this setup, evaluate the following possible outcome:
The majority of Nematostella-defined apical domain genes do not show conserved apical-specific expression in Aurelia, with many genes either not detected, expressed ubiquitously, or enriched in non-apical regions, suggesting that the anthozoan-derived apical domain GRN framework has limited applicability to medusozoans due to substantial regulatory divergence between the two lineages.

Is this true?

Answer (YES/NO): YES